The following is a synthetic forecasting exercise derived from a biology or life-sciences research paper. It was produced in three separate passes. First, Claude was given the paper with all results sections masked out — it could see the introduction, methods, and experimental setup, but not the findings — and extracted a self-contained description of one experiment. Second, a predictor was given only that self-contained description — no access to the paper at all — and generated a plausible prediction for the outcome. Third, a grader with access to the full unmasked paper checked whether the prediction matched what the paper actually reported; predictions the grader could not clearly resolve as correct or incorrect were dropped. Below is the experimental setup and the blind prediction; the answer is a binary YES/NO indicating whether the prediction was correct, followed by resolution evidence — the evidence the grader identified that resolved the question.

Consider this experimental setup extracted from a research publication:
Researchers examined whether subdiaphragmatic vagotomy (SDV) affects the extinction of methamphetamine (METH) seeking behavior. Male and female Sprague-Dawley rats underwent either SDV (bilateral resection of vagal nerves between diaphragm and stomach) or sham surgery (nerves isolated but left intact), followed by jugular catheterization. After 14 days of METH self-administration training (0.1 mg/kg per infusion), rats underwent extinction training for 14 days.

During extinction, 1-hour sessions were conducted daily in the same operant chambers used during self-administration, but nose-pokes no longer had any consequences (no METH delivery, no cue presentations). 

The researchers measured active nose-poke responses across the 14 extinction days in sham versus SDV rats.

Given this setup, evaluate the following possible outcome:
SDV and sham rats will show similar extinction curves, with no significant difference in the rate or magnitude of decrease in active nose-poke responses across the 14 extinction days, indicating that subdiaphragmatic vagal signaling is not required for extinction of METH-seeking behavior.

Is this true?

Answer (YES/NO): YES